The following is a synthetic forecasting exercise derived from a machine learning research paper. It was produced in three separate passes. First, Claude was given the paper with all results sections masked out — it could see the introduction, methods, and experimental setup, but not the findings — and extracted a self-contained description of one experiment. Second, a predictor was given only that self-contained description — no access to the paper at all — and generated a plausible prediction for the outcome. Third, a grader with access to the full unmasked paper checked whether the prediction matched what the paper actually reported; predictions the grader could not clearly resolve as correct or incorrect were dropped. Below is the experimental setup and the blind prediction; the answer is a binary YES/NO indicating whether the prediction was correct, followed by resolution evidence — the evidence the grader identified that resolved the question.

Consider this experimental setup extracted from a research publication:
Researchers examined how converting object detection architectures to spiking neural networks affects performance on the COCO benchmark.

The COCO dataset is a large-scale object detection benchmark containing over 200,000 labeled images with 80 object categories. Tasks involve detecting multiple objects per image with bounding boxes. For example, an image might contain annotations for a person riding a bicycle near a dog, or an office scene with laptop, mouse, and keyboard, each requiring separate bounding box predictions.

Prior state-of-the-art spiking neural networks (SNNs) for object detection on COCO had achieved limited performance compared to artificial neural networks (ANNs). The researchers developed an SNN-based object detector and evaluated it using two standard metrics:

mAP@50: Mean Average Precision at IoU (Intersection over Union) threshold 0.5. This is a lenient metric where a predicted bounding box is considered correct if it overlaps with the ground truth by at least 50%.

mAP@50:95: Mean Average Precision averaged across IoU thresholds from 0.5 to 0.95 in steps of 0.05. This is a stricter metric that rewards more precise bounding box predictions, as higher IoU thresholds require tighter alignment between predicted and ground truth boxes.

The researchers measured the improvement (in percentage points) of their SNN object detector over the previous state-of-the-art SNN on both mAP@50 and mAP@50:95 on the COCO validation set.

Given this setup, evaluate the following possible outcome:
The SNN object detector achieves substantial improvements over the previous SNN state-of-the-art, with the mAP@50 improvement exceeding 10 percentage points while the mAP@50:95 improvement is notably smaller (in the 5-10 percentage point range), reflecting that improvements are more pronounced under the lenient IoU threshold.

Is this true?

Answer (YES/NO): NO